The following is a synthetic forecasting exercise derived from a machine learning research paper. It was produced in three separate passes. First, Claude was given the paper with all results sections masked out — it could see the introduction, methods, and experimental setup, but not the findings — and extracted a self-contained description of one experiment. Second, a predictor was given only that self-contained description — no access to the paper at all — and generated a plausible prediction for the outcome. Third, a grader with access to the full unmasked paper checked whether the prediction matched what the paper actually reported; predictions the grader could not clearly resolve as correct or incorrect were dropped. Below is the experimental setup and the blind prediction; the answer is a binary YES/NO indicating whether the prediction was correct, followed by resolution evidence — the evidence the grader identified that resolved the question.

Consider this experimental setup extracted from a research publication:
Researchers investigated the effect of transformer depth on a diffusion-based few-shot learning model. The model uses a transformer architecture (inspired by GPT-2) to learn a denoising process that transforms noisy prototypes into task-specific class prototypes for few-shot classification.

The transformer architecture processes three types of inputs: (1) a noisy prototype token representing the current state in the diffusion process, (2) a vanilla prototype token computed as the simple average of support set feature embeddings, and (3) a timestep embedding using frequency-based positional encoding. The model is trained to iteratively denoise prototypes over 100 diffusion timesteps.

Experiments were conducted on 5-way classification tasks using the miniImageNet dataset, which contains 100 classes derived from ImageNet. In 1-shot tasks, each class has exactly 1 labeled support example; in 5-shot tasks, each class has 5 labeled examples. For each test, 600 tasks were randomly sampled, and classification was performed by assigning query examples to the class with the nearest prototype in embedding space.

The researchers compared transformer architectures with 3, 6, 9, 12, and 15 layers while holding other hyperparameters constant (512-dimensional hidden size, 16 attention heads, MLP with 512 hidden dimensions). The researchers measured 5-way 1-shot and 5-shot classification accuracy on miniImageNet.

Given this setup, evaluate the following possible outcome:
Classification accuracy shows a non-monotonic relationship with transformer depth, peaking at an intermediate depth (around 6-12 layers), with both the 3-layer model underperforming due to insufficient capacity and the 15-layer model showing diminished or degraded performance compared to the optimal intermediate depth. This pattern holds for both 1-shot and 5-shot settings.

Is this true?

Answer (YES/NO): YES